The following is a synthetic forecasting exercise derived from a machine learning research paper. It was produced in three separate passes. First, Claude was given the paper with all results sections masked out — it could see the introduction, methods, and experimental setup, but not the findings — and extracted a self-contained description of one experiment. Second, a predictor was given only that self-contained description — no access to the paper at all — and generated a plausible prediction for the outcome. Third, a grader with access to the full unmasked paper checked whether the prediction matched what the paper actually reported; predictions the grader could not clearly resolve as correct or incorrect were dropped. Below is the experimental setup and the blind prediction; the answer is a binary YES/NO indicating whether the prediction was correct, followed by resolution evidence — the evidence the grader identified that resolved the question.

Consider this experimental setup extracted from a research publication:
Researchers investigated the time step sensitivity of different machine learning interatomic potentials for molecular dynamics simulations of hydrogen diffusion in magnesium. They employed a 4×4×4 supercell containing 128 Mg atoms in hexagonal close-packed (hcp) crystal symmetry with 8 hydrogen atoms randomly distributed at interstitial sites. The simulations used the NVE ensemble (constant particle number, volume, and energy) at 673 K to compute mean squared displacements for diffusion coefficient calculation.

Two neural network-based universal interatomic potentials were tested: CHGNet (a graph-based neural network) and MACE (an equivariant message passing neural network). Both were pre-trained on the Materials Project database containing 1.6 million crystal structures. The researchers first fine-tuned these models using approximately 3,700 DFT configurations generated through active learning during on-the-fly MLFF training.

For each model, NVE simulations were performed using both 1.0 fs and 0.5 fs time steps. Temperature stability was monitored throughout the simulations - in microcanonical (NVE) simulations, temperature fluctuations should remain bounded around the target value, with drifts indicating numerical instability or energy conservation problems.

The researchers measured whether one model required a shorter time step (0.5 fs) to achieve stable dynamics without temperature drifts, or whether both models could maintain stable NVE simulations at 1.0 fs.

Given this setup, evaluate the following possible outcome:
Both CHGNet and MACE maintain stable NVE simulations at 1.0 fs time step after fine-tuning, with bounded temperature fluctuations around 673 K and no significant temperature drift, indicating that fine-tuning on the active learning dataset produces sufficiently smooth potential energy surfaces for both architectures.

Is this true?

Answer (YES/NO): NO